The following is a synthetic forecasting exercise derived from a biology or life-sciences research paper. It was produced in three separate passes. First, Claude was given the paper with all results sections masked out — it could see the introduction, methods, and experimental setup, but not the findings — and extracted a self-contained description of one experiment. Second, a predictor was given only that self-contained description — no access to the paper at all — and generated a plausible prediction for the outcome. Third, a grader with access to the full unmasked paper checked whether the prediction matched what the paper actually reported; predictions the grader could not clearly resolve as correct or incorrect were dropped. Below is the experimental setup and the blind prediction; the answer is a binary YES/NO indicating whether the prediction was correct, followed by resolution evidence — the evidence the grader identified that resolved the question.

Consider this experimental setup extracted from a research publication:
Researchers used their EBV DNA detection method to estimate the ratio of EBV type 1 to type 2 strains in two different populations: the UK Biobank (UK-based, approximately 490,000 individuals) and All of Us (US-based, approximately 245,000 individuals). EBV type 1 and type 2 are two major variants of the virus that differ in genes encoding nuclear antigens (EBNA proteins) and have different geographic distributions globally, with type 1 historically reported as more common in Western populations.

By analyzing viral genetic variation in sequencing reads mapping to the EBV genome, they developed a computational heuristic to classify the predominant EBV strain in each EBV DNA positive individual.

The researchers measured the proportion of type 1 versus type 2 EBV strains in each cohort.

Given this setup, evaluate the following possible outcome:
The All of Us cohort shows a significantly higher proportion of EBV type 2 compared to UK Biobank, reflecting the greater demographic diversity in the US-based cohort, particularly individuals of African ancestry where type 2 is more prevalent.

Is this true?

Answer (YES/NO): YES